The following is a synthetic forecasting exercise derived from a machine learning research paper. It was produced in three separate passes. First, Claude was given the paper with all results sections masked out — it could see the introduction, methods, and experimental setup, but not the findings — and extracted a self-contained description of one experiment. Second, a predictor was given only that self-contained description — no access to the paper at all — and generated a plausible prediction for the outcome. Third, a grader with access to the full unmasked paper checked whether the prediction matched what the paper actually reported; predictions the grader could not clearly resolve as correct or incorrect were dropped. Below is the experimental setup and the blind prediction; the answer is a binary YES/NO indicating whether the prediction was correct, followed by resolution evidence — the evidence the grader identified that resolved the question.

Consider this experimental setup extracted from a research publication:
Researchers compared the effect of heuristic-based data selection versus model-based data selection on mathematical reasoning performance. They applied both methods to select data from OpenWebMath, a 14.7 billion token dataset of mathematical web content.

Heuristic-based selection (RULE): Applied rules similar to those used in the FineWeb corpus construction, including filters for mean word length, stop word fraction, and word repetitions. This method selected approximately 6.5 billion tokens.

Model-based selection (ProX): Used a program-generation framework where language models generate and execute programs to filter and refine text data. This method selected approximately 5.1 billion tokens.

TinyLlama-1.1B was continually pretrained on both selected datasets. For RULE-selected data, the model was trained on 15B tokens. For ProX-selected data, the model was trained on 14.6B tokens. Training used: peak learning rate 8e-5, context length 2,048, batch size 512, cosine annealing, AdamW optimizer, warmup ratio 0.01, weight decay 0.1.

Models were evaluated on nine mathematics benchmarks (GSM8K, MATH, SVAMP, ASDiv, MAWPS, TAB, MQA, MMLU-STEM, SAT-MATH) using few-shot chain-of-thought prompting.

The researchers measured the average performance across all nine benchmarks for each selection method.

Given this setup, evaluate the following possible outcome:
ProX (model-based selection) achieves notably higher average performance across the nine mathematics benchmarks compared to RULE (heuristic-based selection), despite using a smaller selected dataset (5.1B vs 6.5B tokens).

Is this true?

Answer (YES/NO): YES